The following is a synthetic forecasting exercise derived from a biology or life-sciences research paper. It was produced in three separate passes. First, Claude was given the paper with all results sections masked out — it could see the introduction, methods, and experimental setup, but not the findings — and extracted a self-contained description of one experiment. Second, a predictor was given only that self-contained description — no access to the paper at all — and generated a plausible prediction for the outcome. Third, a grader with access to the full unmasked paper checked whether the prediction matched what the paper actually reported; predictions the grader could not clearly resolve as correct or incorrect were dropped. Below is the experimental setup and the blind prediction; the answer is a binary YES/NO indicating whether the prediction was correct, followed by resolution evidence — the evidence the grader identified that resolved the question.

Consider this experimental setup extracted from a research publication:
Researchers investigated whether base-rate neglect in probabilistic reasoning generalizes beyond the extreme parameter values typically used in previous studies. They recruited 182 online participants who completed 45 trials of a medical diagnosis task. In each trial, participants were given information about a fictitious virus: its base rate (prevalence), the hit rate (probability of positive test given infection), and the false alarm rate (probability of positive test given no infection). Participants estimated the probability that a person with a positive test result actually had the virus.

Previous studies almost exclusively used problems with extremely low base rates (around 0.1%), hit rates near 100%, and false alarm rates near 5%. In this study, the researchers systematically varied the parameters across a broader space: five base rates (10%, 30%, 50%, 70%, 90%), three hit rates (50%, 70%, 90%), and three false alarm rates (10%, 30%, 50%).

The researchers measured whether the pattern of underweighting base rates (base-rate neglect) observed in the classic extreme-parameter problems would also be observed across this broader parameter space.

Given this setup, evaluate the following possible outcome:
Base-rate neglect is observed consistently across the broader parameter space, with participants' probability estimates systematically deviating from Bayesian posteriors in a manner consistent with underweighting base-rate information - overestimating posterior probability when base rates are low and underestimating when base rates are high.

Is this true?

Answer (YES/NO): YES